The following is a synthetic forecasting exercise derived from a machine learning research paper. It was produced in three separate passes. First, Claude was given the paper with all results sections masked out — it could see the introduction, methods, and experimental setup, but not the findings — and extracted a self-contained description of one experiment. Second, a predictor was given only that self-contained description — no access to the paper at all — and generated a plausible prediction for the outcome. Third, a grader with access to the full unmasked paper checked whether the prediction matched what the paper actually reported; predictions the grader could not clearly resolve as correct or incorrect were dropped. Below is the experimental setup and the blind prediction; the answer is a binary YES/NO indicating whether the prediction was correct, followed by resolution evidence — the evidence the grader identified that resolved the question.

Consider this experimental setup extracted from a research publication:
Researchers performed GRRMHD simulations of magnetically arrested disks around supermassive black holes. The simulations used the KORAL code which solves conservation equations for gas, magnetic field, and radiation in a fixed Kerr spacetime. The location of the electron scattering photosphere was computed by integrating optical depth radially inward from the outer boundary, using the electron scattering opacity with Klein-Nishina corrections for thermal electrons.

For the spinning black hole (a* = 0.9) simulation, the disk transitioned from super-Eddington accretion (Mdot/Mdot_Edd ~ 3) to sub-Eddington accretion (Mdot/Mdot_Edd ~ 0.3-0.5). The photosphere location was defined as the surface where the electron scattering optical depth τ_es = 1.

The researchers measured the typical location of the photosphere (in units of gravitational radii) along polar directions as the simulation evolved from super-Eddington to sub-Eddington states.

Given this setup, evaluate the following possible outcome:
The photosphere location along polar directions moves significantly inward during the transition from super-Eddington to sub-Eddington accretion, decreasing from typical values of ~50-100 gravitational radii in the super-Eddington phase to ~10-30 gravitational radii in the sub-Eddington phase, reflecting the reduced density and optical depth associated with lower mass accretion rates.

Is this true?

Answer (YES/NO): NO